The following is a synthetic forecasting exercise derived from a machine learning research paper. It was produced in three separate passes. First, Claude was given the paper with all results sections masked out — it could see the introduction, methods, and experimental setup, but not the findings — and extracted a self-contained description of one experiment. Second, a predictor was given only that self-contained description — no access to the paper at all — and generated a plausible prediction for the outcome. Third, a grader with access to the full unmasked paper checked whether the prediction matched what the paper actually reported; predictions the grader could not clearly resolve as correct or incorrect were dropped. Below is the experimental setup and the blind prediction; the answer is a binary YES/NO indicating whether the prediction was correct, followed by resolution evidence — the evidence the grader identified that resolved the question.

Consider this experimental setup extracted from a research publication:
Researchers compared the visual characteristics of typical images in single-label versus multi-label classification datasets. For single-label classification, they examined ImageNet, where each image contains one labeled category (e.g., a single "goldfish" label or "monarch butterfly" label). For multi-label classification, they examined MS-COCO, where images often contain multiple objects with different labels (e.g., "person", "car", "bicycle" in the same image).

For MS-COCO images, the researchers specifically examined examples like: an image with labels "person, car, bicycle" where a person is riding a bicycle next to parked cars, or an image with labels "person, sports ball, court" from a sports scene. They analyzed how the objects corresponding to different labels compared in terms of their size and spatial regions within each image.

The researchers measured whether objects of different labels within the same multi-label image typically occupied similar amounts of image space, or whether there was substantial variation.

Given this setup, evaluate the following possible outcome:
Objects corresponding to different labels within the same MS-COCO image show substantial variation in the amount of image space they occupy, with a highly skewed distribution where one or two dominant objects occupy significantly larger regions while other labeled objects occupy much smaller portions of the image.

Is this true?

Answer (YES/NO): YES